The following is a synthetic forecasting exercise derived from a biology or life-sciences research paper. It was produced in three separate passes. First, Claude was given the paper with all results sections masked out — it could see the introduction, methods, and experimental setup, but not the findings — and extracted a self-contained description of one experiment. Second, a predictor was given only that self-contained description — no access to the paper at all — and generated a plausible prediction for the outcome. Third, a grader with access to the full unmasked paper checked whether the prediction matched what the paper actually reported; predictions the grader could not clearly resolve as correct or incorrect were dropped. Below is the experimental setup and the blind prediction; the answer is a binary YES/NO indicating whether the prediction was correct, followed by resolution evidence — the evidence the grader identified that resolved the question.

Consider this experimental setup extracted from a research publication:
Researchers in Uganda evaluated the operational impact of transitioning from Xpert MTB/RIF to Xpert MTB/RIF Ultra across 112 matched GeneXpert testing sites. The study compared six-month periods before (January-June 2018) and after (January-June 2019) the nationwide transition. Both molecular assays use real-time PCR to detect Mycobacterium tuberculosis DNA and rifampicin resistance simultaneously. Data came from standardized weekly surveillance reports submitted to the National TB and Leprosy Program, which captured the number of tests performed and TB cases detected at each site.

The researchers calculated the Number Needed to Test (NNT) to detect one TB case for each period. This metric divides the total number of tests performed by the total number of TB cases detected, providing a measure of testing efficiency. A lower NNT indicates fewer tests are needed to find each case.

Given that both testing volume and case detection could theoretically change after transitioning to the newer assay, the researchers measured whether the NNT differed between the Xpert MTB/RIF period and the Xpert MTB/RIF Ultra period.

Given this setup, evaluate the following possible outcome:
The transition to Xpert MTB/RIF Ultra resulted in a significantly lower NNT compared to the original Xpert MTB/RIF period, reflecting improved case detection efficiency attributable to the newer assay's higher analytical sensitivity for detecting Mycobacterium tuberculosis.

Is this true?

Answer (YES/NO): NO